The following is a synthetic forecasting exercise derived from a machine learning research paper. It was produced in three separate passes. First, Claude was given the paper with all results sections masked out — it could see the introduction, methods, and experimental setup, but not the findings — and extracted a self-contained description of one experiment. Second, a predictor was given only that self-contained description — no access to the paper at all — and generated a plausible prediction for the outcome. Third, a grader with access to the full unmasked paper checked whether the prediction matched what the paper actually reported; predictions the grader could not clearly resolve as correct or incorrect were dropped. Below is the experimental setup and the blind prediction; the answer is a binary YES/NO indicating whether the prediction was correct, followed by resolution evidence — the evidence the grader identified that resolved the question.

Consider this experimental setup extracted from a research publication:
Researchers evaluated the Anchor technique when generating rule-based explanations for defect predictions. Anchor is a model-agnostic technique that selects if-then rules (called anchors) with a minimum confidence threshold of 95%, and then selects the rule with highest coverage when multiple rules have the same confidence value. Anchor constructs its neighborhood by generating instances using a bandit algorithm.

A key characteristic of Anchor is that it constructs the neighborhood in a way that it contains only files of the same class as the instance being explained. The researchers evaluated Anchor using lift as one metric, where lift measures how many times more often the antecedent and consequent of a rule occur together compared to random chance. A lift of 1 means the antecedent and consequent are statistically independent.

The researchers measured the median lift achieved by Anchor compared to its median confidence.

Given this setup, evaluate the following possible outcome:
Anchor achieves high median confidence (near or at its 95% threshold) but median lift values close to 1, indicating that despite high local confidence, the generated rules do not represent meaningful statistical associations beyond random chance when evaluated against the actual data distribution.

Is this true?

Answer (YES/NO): YES